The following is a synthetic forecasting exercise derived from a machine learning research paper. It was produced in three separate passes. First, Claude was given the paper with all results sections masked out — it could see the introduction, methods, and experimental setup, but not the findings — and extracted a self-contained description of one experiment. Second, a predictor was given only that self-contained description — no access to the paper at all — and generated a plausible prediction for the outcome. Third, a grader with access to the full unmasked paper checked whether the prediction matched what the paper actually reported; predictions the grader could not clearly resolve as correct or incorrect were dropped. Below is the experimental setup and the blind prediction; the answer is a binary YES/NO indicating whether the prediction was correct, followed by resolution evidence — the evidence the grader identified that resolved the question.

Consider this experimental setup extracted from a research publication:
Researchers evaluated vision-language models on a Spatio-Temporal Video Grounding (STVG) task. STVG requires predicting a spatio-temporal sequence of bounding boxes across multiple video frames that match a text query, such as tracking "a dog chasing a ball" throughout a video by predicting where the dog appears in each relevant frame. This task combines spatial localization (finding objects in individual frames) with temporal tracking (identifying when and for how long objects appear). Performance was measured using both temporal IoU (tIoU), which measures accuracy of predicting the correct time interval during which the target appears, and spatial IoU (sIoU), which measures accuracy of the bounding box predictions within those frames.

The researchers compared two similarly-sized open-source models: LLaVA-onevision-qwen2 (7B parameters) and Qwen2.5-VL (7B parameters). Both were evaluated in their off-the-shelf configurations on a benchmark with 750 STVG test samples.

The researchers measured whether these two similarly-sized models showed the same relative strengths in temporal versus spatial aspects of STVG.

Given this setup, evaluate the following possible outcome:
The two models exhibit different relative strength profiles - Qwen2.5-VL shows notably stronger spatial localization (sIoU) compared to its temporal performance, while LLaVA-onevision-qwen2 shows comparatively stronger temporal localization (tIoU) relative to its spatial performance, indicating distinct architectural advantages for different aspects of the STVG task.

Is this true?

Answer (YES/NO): NO